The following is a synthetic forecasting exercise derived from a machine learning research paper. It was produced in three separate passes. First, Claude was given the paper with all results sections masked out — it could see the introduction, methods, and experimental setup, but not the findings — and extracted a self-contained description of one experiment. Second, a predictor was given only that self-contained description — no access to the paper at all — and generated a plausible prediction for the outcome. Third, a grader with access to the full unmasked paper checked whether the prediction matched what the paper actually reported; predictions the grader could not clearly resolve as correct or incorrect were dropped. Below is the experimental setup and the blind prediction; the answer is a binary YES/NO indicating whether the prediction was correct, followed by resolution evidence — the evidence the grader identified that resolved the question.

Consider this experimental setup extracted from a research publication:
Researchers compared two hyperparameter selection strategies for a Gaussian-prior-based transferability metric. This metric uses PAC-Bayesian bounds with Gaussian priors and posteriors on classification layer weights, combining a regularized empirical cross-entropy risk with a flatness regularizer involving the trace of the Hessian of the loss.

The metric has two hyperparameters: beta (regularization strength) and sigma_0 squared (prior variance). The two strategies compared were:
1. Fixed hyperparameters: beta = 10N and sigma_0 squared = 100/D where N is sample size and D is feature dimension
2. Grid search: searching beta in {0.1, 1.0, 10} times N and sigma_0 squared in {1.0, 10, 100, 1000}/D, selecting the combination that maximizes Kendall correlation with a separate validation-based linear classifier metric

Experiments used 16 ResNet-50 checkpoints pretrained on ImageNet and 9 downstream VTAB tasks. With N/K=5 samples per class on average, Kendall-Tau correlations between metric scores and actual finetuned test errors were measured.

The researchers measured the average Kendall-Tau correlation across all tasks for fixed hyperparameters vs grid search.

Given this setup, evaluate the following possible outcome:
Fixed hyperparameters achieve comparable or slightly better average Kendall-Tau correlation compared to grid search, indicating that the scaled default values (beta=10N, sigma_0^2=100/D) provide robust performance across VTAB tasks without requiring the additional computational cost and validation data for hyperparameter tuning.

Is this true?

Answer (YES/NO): YES